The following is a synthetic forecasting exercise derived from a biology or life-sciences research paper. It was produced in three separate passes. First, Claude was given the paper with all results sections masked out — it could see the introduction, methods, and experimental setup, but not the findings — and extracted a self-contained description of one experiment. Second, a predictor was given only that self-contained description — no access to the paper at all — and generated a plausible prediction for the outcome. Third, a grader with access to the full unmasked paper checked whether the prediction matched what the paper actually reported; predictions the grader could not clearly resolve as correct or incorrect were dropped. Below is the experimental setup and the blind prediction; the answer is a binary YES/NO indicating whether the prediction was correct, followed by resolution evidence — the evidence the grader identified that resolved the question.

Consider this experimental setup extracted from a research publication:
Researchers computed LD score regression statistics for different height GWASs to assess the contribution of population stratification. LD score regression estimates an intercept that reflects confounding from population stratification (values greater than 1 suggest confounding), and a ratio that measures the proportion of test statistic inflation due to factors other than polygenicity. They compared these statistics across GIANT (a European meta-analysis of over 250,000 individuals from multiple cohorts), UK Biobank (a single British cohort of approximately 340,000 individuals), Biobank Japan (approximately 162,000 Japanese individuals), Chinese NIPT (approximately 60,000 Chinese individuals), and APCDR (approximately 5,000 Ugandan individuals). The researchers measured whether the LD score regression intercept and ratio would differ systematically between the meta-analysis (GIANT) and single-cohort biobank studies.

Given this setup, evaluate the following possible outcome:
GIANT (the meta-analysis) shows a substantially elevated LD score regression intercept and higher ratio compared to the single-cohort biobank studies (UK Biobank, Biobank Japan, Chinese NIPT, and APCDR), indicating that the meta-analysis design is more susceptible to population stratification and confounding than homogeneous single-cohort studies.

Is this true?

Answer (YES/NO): NO